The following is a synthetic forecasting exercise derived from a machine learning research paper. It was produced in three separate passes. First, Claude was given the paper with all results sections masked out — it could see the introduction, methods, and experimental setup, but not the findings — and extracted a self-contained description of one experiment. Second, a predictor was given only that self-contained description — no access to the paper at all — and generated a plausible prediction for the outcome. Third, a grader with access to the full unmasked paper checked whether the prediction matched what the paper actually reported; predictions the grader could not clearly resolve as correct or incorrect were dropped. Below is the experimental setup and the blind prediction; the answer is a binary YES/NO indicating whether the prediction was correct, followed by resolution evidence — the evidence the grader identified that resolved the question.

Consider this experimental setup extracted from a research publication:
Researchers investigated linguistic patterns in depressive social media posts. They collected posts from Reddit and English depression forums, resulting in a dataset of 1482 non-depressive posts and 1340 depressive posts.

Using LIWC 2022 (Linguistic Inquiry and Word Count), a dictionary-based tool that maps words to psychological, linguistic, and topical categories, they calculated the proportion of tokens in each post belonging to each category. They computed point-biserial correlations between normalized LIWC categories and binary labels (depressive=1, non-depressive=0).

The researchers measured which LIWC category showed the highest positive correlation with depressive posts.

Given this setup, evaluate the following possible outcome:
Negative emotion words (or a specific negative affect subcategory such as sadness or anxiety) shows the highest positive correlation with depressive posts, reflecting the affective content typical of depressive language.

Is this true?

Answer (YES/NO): NO